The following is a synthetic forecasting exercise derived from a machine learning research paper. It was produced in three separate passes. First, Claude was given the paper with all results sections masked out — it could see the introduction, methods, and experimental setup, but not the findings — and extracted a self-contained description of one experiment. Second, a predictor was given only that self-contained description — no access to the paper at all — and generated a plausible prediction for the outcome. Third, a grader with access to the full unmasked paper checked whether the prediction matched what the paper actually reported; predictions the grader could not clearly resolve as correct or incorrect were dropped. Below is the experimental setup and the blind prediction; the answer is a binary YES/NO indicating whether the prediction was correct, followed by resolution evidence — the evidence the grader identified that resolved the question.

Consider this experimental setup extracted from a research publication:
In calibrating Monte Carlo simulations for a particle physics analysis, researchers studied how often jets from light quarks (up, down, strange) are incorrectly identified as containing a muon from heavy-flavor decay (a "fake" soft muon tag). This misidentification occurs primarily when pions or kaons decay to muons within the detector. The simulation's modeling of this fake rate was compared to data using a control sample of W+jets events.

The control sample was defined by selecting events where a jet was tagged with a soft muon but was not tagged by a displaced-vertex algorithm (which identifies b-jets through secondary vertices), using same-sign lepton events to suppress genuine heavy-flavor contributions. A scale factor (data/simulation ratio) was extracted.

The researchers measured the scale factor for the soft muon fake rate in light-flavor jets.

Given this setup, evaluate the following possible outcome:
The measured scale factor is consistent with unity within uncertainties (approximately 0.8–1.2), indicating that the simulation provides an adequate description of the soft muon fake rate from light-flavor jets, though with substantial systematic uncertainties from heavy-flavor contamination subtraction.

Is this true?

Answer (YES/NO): YES